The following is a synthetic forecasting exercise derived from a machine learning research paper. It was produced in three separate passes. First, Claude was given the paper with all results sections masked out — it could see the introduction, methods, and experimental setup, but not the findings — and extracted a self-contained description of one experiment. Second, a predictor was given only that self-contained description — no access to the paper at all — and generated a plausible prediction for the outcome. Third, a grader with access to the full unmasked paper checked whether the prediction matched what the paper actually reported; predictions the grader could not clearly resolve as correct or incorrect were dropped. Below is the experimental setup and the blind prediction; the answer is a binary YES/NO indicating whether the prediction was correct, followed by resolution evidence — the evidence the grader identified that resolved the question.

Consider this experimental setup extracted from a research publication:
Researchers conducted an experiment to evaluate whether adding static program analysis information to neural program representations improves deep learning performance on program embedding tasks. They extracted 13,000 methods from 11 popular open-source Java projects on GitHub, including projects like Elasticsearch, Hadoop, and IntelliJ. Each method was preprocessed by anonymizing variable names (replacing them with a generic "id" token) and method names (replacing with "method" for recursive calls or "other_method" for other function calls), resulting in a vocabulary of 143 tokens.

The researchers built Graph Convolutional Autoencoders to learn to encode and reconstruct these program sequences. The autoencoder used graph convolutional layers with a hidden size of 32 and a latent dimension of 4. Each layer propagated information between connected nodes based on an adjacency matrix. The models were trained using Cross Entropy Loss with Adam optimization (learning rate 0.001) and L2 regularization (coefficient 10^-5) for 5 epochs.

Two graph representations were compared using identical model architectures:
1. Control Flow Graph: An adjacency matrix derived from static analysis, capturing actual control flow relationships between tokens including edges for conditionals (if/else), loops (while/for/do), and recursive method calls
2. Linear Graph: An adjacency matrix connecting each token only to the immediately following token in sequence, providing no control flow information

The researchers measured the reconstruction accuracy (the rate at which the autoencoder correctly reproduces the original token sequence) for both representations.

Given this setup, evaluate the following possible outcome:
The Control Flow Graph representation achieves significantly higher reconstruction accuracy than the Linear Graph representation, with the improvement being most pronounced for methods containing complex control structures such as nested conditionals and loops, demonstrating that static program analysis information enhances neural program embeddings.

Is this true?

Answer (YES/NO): NO